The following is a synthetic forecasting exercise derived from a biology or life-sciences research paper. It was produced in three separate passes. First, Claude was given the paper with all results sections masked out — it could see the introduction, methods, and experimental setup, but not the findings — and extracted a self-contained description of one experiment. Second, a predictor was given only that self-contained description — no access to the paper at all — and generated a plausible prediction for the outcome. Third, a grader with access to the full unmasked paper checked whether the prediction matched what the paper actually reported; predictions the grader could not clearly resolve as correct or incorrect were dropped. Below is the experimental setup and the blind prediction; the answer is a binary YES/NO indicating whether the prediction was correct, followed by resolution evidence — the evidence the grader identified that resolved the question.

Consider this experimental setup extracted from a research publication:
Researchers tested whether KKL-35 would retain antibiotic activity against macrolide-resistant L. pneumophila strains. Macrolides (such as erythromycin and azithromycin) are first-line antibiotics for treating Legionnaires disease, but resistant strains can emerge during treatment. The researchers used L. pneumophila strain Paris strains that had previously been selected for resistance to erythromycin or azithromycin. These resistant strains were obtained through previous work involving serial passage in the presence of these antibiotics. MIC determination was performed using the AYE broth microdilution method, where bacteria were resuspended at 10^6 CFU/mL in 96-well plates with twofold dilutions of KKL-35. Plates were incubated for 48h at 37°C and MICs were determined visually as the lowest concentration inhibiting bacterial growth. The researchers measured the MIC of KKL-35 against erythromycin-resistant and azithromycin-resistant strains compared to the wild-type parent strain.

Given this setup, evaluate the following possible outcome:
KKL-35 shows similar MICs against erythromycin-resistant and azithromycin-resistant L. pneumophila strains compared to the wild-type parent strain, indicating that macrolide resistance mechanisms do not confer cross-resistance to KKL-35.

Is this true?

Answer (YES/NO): YES